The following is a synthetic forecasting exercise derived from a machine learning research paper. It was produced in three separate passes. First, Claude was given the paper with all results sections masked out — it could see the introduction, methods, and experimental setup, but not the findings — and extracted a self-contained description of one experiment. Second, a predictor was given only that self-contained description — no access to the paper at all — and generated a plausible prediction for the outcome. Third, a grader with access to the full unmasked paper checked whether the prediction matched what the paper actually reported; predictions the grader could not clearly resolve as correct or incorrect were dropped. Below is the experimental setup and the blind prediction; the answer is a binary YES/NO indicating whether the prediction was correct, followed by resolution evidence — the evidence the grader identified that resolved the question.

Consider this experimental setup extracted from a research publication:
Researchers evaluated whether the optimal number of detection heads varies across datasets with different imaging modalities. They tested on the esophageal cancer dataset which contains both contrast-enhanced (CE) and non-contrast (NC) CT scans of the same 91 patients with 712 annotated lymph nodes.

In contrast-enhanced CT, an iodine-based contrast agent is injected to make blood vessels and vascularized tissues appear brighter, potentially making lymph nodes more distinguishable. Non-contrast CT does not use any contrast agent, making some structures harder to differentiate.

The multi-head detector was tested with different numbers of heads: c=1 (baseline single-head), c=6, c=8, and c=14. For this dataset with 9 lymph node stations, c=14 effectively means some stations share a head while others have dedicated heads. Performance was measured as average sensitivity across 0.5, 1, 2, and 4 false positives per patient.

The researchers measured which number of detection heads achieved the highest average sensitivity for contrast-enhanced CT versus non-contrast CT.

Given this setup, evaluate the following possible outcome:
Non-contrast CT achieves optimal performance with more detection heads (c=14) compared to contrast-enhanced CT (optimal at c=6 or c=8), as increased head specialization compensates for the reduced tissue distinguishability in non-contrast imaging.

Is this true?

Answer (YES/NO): YES